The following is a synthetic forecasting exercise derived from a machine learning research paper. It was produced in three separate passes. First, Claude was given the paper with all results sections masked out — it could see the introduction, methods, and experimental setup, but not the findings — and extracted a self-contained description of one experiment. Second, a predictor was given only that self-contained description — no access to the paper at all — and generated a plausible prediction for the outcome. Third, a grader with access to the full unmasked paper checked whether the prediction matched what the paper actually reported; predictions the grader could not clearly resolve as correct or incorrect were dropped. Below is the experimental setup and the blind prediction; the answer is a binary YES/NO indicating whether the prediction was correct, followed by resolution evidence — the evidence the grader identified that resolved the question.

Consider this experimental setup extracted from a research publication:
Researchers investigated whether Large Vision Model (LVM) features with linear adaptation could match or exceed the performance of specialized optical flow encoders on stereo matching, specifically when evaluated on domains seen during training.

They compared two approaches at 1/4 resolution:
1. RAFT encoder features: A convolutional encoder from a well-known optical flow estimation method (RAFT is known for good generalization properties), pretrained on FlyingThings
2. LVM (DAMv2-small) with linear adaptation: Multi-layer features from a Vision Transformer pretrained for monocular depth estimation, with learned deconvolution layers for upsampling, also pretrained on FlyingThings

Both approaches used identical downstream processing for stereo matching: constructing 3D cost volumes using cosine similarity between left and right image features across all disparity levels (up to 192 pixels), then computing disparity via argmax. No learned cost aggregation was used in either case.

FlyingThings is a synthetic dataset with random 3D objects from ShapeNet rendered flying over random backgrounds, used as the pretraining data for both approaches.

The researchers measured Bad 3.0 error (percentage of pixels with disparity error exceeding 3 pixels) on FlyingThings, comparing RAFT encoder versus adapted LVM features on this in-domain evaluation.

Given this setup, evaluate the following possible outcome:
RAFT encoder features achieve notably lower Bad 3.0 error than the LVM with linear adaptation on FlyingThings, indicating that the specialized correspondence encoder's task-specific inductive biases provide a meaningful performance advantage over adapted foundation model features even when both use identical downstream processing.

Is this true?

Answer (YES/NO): NO